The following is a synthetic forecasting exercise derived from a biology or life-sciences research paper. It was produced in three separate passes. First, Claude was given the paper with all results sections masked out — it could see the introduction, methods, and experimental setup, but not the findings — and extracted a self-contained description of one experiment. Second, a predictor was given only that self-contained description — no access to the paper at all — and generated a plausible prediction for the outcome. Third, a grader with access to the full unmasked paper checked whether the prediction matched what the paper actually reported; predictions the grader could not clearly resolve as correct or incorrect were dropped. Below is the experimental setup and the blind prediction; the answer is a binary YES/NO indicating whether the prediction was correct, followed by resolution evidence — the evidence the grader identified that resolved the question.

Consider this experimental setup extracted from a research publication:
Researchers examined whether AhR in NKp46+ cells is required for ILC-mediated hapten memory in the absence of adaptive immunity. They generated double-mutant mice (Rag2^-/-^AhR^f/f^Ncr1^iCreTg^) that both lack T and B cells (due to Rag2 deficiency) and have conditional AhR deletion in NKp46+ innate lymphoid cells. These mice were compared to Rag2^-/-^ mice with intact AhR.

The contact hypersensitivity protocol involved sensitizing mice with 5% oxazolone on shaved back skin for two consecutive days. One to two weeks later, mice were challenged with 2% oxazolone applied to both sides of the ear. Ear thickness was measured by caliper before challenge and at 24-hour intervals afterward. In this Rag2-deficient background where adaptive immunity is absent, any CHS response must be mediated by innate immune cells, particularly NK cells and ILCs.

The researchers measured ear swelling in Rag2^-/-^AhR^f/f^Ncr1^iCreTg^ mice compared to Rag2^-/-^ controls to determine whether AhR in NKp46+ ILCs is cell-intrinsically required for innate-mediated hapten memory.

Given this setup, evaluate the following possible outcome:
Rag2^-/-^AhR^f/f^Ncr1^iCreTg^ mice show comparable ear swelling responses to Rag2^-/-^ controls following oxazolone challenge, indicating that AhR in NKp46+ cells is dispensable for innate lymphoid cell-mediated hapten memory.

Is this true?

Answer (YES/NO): YES